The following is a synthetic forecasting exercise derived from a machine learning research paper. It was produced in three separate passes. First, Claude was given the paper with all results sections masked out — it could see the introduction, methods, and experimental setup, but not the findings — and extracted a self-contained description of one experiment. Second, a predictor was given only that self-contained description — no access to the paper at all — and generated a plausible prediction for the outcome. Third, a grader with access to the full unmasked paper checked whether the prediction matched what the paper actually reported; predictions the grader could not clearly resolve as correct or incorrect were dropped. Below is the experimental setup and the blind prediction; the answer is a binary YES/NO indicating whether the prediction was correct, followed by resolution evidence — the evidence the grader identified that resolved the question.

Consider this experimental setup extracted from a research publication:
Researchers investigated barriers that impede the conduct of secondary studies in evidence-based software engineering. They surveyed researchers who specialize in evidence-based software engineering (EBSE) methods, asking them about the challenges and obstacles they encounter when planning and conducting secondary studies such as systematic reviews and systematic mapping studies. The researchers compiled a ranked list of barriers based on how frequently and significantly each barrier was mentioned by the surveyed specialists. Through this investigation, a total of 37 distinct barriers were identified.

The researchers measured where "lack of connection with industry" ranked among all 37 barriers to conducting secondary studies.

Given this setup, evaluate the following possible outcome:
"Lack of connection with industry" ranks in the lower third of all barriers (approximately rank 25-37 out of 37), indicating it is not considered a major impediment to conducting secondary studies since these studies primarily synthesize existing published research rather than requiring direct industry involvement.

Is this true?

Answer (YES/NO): NO